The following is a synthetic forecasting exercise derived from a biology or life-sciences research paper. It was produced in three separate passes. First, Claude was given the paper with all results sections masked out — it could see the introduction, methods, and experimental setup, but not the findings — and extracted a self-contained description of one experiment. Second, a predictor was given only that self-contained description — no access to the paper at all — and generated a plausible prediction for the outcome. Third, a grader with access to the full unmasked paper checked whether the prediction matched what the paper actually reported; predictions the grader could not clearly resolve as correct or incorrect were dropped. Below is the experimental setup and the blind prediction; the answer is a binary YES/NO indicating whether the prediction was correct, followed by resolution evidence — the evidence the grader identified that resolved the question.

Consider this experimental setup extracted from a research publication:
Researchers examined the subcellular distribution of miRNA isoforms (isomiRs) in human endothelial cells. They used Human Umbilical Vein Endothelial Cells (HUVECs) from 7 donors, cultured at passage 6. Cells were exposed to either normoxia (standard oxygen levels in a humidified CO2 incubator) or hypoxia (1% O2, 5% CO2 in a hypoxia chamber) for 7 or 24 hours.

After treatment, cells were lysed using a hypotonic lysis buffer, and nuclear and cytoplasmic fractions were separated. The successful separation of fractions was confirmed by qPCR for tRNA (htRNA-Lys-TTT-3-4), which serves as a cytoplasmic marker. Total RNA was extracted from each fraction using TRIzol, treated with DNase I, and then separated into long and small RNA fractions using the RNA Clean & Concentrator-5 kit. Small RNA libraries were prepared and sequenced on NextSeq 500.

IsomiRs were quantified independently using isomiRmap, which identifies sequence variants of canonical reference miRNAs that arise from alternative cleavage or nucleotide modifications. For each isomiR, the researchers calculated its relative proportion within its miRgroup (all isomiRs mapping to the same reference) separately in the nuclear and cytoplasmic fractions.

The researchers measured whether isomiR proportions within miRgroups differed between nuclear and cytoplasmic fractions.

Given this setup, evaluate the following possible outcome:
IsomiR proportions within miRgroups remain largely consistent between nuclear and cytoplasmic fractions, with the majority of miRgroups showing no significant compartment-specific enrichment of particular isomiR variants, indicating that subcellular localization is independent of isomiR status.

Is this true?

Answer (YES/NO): NO